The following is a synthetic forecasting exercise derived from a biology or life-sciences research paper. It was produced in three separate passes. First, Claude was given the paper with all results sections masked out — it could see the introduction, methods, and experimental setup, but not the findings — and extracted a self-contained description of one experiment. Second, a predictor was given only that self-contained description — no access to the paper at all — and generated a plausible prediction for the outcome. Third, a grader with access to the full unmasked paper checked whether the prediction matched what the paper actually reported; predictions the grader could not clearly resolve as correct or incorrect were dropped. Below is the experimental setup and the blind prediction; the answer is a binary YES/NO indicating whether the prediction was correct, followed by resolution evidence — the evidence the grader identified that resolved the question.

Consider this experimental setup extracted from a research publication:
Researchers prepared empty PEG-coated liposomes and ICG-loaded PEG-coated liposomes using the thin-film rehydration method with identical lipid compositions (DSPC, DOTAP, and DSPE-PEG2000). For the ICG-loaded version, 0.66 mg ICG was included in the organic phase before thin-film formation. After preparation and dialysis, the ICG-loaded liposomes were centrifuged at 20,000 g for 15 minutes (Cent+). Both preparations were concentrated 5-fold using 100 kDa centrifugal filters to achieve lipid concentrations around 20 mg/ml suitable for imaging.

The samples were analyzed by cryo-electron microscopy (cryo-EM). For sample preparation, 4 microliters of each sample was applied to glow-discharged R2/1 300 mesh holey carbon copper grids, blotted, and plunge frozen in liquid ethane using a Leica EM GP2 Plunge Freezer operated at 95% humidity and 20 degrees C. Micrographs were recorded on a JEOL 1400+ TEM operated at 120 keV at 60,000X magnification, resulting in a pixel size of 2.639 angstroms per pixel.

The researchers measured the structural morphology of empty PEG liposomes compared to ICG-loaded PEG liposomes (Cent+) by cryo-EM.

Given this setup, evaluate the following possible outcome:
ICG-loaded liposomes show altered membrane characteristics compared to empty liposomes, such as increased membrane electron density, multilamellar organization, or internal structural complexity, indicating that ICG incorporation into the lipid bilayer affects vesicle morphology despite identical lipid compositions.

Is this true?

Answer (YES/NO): YES